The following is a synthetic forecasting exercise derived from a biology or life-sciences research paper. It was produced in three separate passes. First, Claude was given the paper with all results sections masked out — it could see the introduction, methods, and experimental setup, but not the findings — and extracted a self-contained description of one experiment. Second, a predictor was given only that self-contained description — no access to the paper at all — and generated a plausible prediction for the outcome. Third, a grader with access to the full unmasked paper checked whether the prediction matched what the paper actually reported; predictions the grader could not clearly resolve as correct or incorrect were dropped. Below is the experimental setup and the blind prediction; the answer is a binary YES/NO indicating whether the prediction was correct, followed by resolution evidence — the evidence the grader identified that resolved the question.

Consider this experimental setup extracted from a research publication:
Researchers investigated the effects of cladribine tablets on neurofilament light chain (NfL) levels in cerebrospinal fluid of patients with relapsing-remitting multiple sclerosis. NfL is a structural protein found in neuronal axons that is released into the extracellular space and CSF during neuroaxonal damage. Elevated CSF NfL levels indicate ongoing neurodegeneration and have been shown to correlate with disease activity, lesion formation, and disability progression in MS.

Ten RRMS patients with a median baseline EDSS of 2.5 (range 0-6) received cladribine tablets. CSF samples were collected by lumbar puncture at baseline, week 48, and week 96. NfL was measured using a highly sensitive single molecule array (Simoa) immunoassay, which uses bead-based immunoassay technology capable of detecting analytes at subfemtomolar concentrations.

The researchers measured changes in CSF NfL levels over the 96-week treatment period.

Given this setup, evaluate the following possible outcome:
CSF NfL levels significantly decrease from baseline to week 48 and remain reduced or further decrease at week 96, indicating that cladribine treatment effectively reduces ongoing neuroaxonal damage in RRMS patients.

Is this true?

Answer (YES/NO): NO